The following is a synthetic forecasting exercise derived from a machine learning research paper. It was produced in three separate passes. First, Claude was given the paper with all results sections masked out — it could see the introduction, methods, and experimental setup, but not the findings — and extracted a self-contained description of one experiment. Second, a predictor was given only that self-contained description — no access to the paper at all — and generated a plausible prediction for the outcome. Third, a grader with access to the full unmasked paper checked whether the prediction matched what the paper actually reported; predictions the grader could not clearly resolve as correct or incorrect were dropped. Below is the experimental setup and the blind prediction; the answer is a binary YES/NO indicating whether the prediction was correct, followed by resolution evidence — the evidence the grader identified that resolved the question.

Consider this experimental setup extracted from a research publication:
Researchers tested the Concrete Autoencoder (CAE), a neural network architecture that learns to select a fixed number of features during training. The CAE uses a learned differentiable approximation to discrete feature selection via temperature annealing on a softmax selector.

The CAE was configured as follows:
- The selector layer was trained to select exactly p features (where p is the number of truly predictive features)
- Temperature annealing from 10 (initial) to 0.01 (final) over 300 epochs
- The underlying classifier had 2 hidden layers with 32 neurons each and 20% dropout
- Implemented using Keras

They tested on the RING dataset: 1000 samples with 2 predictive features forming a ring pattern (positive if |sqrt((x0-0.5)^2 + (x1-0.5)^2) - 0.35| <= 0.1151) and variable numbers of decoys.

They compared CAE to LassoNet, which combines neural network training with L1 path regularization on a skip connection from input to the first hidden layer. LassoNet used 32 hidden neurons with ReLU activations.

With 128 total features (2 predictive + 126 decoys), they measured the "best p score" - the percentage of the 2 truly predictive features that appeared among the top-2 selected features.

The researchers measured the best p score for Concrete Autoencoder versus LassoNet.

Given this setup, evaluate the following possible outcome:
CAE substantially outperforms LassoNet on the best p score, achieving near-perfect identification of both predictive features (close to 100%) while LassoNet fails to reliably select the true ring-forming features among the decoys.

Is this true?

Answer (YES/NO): NO